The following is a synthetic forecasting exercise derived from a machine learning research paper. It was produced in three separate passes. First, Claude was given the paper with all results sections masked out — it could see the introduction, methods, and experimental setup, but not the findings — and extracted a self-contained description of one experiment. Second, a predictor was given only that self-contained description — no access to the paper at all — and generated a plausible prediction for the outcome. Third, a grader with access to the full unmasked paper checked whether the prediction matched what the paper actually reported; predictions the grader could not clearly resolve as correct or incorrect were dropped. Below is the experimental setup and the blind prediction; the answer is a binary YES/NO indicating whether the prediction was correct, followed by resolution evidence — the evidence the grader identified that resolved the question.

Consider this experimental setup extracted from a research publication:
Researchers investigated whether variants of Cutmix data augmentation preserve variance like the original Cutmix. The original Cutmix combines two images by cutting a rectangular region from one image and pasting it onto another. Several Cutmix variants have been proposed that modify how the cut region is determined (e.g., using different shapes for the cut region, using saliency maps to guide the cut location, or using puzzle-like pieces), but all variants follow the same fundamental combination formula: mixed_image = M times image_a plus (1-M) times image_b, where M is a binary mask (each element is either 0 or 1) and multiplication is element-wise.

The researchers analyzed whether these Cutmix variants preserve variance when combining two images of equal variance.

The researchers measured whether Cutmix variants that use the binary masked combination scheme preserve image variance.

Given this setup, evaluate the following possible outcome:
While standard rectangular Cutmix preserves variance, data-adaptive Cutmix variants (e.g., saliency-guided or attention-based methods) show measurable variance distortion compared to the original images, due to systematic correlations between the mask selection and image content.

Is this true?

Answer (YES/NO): NO